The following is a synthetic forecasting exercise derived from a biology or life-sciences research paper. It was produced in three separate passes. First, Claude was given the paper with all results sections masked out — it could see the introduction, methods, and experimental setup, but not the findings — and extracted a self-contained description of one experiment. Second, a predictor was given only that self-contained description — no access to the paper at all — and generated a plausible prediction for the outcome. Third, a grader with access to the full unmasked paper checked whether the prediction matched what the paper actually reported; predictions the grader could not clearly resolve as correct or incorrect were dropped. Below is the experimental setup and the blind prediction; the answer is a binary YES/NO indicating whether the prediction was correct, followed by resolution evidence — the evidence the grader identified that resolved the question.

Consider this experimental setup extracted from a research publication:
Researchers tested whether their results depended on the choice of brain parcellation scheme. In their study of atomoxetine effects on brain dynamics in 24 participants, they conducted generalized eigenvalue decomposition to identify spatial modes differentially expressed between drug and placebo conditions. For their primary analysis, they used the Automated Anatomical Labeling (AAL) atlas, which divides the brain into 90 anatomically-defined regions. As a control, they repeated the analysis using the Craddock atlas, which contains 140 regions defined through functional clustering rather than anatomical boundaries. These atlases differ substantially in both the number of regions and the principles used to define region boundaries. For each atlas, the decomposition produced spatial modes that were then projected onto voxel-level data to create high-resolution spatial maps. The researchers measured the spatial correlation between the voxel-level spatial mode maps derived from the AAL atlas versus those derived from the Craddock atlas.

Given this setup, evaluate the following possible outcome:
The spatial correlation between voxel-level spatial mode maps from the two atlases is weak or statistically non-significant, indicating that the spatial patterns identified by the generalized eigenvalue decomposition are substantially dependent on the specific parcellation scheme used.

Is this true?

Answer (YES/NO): NO